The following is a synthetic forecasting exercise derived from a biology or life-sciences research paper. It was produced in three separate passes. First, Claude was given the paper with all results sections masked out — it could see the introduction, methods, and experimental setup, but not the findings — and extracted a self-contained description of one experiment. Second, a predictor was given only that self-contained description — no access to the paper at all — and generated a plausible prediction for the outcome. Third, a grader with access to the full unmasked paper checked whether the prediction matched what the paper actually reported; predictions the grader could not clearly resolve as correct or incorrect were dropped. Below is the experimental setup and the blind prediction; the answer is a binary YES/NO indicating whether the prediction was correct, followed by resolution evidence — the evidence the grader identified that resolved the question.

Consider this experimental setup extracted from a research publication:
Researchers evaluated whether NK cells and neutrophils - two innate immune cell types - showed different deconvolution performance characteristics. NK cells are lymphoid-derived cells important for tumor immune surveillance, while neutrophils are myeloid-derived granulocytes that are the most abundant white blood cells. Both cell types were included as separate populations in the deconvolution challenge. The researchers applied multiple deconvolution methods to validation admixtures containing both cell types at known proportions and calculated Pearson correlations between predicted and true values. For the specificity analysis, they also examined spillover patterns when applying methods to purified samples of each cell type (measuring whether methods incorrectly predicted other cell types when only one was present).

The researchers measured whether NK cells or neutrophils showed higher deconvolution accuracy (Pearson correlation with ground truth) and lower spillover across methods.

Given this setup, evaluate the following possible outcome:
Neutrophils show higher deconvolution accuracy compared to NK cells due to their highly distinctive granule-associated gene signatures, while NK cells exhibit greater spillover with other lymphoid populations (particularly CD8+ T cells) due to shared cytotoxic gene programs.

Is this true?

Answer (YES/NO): NO